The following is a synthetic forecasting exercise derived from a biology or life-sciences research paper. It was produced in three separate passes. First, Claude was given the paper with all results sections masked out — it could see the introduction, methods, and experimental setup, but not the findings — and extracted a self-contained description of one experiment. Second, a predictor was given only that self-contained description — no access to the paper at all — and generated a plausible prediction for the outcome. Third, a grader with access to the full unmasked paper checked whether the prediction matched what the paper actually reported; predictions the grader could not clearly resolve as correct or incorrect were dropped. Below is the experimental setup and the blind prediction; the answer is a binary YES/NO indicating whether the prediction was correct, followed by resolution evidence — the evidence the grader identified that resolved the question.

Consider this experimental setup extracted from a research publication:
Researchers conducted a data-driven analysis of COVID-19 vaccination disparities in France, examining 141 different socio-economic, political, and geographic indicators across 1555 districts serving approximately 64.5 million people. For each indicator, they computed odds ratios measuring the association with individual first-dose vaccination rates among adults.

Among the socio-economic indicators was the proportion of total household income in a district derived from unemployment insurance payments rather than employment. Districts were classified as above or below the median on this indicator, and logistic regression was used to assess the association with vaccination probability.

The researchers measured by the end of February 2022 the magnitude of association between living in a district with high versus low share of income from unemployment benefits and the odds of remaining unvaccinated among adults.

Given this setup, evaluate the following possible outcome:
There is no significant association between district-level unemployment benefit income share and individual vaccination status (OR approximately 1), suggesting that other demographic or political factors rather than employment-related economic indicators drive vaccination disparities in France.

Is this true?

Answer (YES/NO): NO